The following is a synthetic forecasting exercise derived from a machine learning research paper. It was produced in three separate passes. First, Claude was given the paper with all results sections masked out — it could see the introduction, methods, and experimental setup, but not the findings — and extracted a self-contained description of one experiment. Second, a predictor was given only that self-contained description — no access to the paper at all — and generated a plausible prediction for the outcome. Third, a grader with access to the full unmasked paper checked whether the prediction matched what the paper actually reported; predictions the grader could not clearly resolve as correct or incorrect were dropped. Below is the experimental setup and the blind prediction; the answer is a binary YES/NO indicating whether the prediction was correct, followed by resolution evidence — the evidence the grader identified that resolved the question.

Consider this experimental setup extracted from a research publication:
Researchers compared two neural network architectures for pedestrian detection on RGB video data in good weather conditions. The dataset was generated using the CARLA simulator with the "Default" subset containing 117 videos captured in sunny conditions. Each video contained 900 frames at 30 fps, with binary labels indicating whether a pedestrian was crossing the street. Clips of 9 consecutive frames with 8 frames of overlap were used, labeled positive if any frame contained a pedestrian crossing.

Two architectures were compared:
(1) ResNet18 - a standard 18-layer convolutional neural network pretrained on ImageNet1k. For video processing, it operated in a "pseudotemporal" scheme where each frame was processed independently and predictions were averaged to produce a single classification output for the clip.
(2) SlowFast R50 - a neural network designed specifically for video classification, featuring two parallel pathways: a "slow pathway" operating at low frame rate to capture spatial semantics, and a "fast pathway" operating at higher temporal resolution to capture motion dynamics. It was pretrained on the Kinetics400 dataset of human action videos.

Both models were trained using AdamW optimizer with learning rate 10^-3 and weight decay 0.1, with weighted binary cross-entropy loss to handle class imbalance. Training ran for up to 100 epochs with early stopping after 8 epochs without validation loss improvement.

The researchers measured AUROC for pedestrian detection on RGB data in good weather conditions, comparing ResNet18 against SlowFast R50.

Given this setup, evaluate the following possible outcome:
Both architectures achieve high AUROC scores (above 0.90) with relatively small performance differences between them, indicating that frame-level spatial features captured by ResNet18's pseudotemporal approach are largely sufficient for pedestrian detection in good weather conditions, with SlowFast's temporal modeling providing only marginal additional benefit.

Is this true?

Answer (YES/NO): NO